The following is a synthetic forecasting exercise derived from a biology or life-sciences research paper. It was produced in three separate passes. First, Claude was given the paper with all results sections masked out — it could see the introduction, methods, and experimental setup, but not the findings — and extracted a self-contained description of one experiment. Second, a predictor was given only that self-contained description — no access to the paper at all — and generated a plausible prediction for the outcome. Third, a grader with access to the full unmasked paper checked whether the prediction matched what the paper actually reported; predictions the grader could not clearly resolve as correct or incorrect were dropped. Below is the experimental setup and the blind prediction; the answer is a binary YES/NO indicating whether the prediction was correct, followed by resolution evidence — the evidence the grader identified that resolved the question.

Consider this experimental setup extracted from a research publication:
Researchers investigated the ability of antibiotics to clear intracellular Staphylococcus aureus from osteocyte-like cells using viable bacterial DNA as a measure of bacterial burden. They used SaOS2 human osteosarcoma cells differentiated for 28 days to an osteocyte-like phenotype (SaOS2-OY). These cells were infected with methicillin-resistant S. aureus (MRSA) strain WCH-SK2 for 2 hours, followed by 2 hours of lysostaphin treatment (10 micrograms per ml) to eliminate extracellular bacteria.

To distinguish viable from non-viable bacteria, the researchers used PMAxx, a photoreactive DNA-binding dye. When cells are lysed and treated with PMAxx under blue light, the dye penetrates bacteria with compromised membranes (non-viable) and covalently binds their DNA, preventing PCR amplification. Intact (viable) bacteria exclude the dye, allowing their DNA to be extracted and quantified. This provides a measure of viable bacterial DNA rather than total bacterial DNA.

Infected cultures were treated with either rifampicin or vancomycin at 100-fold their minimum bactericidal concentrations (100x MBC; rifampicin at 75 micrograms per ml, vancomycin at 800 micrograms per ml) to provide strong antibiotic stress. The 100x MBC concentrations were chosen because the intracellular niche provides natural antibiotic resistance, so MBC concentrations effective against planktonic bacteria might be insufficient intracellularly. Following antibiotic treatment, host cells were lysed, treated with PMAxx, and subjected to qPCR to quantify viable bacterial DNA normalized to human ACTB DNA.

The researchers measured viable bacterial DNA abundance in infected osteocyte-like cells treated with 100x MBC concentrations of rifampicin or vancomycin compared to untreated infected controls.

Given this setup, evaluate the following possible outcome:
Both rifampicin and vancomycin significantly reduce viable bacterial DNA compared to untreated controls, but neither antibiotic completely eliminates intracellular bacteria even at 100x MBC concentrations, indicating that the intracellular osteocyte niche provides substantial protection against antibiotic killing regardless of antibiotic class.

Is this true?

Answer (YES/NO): NO